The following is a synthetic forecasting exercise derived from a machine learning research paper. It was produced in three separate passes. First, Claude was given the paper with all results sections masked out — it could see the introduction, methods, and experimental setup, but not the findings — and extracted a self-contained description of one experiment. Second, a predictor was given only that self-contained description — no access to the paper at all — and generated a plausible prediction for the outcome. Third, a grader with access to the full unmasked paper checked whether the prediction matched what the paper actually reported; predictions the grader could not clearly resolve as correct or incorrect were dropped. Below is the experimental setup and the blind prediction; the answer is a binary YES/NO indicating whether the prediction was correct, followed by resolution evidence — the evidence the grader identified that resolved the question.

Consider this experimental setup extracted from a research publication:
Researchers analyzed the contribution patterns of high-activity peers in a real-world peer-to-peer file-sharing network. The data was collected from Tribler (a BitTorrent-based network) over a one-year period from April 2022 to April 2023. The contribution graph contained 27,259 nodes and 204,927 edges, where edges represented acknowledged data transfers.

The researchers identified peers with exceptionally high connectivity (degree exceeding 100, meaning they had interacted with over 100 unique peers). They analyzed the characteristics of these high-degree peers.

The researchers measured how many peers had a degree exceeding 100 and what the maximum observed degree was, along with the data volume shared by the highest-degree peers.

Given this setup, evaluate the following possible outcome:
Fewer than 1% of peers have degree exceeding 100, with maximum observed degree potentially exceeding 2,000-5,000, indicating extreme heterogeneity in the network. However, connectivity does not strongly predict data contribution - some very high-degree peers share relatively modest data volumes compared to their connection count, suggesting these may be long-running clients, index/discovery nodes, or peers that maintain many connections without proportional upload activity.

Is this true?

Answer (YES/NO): NO